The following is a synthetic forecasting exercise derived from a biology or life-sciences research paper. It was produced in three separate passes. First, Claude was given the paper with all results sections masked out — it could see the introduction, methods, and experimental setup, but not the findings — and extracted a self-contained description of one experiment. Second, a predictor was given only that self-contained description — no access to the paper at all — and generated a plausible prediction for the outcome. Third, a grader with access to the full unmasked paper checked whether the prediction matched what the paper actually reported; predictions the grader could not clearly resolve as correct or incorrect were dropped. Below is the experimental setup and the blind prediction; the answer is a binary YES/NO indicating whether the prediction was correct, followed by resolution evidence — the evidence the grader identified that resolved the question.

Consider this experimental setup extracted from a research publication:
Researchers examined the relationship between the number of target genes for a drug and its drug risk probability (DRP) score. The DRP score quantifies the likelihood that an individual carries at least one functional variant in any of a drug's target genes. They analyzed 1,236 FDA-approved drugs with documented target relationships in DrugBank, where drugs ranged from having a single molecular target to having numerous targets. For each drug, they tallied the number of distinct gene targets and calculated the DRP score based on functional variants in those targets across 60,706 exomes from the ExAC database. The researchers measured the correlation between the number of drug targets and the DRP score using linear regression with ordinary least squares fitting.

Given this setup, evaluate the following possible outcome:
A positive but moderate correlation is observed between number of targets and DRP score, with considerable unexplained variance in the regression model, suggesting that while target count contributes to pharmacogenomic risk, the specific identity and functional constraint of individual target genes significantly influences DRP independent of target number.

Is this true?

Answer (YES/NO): NO